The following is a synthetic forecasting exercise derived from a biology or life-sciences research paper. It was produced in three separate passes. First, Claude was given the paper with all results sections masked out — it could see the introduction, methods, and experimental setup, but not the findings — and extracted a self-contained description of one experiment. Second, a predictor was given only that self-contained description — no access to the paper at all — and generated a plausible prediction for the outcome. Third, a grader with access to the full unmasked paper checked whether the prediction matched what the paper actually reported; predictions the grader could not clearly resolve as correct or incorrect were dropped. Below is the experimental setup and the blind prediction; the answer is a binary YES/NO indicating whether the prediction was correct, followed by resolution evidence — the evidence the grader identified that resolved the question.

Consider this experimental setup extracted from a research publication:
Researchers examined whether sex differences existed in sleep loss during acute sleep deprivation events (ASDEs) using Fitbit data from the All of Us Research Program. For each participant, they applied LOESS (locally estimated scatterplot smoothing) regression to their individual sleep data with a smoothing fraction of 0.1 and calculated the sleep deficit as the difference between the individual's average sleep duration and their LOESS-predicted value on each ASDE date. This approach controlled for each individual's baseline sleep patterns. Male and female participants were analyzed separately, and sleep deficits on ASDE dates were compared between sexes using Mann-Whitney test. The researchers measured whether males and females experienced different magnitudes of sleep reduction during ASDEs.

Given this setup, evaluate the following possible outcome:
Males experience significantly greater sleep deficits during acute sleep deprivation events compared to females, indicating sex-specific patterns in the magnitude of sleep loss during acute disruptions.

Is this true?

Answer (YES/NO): NO